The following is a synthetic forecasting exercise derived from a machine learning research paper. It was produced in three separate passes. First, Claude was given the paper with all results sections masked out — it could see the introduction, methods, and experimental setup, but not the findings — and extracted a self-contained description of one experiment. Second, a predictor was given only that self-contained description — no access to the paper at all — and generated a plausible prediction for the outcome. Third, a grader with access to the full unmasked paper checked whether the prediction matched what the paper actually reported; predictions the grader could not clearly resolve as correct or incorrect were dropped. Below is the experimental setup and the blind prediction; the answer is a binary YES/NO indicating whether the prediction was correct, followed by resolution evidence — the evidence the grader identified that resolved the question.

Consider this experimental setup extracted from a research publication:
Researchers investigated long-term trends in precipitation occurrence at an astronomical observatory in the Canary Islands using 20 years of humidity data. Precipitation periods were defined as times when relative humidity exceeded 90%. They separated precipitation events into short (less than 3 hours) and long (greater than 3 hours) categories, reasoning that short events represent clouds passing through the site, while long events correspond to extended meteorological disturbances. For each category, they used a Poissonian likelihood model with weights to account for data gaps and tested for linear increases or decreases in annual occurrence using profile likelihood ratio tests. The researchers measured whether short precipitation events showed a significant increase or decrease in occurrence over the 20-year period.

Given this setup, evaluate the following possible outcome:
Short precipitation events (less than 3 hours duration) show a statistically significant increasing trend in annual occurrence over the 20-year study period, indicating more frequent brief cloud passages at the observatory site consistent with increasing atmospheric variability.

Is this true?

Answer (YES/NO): NO